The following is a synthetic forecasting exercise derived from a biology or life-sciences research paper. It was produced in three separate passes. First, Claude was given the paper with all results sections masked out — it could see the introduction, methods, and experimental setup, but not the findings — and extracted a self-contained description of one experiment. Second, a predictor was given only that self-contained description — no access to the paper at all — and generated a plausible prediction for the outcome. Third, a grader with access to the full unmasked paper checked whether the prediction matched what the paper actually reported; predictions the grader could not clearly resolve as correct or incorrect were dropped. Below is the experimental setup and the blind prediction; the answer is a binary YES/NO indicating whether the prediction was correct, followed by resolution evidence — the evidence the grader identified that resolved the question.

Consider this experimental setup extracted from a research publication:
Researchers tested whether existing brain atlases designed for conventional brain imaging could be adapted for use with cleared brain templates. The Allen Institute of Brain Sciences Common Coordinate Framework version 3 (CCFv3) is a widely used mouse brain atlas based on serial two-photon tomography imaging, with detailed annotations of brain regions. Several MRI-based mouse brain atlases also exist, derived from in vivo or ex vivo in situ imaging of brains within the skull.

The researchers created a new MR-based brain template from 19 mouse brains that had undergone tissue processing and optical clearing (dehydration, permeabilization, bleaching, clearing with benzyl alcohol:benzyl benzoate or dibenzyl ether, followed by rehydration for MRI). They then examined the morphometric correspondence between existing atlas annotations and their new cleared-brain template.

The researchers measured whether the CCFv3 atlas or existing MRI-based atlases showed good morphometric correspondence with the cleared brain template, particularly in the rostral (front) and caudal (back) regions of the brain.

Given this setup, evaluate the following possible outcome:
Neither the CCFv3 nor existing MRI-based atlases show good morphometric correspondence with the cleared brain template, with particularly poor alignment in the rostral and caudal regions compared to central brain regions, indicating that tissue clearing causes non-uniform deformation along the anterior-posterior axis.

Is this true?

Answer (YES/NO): NO